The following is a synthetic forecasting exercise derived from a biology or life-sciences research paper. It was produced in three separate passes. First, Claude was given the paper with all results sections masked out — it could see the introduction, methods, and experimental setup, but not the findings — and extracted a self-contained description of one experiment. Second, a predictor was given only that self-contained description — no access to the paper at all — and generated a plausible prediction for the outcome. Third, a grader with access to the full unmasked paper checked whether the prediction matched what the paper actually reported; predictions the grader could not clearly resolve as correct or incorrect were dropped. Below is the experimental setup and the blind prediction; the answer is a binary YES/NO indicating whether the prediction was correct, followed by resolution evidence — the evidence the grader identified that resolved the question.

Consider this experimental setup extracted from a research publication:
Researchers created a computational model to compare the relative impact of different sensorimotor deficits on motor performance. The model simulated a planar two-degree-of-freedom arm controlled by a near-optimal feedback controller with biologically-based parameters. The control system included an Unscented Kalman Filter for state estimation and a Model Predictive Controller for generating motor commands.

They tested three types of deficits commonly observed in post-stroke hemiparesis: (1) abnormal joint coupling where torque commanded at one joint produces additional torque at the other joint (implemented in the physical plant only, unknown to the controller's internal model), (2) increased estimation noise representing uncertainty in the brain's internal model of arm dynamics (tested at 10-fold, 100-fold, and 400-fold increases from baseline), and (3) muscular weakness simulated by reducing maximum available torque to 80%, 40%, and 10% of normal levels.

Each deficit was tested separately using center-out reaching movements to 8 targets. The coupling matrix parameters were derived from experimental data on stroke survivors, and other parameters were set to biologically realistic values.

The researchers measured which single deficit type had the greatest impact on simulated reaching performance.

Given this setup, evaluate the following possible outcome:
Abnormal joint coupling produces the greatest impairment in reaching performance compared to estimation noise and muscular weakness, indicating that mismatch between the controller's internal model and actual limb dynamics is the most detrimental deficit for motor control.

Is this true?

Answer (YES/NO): YES